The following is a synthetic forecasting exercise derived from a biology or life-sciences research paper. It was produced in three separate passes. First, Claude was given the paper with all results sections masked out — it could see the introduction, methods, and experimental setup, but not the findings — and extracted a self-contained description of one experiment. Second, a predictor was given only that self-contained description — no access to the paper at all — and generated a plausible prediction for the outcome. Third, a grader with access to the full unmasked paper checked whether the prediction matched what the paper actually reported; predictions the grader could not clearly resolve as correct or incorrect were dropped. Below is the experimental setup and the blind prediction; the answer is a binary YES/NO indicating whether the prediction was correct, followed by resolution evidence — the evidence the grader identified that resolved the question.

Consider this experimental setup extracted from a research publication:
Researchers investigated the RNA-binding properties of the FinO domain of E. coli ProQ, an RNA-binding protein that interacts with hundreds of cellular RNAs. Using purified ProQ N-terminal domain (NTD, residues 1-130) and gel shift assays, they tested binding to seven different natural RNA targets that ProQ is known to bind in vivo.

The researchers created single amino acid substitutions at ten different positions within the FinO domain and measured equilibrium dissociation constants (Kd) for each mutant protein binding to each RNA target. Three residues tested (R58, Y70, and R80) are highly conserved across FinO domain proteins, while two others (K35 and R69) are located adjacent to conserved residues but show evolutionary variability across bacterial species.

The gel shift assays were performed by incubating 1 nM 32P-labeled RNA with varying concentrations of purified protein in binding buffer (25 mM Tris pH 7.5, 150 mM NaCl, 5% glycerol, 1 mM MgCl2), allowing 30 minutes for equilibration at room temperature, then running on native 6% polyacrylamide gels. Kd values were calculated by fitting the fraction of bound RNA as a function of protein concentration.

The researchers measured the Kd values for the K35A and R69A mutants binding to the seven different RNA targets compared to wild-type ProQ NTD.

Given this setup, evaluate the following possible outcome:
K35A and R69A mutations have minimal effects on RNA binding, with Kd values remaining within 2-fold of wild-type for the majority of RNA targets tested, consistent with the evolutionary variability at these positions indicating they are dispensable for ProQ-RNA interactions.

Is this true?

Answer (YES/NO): NO